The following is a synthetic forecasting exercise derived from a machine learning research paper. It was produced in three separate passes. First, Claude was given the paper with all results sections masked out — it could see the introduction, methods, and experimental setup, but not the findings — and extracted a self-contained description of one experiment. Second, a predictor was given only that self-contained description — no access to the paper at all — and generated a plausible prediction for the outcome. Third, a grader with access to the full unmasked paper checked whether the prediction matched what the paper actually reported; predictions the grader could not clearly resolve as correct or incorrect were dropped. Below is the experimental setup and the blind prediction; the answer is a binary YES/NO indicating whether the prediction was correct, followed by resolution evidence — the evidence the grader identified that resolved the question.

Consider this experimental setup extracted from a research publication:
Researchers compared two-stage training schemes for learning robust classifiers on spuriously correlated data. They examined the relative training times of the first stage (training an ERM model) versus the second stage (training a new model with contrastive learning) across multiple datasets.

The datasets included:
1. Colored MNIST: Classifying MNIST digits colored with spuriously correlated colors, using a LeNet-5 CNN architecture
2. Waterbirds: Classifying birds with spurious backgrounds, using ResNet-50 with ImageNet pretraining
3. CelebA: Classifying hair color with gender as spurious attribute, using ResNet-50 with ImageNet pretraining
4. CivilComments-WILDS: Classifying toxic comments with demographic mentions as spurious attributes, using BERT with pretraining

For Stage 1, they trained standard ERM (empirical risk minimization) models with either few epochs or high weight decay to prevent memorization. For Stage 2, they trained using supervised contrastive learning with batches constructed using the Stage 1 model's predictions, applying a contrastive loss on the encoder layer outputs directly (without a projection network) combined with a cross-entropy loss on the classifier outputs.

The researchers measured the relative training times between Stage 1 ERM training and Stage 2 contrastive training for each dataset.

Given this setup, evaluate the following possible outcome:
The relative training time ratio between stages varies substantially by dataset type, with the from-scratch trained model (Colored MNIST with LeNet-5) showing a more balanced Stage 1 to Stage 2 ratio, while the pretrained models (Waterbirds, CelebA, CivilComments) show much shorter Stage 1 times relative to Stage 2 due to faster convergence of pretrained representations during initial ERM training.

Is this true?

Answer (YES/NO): NO